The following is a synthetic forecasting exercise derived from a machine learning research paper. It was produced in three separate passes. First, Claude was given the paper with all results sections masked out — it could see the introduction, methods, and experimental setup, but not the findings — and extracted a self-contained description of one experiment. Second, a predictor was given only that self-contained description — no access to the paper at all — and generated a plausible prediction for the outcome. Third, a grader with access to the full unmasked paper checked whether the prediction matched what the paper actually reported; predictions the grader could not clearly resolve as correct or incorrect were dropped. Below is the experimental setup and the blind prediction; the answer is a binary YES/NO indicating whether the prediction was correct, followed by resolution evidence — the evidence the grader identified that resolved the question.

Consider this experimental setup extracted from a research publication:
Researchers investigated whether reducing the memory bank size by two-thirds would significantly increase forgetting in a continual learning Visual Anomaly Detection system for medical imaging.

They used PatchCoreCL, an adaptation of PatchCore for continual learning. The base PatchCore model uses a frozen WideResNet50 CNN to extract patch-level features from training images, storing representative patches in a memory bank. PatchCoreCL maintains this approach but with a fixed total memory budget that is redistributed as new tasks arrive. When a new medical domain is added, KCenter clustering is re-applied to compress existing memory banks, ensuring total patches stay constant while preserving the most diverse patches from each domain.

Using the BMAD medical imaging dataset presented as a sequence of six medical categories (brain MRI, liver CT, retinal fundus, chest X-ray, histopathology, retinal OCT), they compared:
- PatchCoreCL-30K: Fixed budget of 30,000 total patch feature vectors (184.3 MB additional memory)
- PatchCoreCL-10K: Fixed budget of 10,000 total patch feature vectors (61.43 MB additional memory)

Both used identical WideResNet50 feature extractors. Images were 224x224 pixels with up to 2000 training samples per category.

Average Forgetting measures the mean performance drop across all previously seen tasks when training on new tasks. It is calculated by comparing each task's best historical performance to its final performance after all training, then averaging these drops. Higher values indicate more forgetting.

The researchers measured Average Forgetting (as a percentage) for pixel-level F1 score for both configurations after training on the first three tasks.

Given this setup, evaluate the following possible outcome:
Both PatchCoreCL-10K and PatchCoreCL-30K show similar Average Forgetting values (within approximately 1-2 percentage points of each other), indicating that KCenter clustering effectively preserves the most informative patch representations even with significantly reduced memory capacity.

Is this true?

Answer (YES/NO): YES